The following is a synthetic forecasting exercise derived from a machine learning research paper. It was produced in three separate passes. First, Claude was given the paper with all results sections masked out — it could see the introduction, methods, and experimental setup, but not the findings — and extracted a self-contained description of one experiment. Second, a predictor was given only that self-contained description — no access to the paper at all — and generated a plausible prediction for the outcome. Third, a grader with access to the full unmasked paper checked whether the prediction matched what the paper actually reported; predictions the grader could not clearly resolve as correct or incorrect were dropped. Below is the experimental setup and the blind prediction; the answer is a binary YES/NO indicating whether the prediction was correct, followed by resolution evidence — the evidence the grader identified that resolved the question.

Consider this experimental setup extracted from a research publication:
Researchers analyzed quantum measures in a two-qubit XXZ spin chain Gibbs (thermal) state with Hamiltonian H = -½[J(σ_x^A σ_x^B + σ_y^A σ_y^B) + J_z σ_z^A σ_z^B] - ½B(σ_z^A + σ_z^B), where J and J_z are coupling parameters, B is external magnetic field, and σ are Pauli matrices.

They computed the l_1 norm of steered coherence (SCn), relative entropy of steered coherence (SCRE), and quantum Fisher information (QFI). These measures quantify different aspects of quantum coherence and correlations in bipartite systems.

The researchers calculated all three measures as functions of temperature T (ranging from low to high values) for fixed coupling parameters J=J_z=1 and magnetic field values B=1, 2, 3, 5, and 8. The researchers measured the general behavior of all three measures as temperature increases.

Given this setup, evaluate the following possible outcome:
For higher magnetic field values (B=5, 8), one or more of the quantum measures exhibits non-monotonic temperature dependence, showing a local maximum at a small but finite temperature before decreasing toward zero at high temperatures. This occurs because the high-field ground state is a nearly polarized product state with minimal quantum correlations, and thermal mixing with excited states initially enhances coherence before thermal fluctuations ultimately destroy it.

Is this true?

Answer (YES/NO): NO